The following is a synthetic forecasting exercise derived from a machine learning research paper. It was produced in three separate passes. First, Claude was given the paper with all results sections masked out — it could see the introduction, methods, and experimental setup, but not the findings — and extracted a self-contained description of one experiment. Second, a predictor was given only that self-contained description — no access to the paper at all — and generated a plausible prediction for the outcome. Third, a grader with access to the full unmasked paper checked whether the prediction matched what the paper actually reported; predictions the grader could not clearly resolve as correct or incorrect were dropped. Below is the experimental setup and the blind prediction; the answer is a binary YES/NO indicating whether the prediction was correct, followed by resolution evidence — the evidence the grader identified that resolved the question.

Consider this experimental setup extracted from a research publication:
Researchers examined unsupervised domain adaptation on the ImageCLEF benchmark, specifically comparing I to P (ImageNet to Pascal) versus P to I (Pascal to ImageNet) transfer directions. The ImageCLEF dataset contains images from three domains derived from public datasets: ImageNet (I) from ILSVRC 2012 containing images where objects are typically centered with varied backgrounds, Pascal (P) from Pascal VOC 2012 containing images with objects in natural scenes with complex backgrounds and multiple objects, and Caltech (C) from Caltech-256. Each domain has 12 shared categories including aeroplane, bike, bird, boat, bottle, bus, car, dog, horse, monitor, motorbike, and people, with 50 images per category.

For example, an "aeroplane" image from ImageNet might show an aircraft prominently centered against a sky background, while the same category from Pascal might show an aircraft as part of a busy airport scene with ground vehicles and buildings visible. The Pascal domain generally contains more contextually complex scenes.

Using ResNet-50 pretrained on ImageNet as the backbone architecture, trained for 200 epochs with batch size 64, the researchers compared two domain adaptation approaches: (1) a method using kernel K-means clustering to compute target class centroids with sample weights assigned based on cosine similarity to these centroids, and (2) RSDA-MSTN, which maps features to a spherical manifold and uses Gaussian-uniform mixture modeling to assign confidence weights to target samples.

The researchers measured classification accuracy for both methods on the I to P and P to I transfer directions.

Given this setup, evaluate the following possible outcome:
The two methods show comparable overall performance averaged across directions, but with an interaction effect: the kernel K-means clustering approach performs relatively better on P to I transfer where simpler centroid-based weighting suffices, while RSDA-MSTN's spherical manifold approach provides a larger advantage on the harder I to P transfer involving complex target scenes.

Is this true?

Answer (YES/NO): NO